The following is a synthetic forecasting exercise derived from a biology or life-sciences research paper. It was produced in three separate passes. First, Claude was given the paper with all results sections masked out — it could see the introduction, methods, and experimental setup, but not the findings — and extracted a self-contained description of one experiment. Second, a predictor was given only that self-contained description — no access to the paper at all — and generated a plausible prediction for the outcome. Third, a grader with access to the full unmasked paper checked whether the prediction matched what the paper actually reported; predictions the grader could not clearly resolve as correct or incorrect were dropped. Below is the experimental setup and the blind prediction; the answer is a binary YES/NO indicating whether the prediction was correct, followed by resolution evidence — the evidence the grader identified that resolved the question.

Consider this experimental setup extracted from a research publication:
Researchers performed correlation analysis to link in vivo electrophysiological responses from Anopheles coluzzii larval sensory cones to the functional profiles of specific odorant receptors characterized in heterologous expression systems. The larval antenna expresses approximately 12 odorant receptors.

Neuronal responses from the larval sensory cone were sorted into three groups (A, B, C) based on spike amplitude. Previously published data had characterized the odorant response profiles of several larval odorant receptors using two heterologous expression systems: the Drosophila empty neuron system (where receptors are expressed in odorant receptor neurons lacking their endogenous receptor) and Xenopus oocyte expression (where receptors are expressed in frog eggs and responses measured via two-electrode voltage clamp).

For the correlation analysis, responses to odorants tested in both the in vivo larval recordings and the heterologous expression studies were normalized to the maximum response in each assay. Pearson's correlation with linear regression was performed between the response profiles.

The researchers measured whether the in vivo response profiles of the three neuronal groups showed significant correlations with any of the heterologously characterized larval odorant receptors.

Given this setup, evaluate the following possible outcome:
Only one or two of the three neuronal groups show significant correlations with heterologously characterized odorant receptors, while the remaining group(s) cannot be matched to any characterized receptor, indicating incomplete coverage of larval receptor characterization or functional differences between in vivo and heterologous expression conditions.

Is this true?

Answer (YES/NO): NO